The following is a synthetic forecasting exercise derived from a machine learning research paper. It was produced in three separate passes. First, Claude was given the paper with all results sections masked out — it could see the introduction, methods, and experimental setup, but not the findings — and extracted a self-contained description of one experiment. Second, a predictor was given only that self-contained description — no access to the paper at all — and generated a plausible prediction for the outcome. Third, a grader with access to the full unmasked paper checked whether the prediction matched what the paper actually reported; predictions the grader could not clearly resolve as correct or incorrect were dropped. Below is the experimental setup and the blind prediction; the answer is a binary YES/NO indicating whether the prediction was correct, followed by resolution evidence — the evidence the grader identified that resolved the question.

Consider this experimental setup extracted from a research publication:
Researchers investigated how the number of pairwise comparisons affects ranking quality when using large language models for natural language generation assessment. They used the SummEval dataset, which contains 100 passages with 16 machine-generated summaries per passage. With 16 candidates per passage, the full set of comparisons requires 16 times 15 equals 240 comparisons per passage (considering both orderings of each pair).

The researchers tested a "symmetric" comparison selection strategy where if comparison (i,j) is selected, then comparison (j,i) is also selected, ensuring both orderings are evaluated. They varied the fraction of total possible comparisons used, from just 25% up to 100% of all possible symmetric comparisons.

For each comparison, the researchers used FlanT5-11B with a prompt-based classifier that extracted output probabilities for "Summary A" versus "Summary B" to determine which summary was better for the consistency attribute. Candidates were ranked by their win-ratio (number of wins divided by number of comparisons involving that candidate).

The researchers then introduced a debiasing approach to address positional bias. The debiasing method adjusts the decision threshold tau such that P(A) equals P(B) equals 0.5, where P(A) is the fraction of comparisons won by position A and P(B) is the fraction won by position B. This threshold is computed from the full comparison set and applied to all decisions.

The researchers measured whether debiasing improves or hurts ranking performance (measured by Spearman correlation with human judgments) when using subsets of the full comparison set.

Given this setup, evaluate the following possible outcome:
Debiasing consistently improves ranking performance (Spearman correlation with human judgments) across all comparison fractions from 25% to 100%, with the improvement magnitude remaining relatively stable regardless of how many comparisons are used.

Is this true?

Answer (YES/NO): NO